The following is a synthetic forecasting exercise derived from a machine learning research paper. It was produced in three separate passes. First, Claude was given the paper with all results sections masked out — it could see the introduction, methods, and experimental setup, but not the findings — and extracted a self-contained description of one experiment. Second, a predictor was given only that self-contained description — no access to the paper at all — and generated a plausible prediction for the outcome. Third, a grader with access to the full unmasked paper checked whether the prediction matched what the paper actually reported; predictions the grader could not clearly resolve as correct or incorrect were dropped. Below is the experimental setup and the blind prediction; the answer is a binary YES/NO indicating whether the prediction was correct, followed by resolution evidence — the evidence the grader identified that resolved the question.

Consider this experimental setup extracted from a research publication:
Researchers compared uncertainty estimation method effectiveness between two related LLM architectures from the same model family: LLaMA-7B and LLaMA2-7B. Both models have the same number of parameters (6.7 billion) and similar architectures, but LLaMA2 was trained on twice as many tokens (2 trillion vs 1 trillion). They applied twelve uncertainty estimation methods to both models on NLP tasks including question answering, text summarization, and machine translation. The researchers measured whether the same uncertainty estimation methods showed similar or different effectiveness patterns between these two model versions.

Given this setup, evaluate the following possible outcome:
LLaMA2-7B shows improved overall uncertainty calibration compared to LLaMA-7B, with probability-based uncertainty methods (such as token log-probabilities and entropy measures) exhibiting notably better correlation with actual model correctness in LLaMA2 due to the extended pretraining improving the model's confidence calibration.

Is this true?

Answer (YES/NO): NO